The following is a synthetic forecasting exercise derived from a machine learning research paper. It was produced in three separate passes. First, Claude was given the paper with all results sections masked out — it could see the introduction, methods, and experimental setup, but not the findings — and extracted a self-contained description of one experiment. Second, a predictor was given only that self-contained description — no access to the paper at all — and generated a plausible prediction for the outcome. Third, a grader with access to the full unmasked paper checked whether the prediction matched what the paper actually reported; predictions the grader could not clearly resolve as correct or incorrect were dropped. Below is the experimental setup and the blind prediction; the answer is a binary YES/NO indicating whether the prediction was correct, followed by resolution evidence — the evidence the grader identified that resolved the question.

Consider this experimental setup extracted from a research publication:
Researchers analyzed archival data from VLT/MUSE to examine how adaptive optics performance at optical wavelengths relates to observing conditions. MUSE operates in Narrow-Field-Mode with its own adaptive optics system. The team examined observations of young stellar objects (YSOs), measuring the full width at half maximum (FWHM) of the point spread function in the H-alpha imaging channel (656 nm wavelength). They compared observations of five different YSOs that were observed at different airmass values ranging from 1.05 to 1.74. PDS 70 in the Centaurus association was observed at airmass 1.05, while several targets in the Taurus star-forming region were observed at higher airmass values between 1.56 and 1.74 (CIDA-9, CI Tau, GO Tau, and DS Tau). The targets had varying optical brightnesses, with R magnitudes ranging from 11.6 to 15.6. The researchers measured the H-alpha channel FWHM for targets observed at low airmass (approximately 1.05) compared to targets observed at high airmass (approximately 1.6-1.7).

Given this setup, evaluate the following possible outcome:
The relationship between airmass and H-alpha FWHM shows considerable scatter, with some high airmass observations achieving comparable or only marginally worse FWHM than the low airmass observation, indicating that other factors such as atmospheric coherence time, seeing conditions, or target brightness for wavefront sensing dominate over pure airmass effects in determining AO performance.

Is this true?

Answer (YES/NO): NO